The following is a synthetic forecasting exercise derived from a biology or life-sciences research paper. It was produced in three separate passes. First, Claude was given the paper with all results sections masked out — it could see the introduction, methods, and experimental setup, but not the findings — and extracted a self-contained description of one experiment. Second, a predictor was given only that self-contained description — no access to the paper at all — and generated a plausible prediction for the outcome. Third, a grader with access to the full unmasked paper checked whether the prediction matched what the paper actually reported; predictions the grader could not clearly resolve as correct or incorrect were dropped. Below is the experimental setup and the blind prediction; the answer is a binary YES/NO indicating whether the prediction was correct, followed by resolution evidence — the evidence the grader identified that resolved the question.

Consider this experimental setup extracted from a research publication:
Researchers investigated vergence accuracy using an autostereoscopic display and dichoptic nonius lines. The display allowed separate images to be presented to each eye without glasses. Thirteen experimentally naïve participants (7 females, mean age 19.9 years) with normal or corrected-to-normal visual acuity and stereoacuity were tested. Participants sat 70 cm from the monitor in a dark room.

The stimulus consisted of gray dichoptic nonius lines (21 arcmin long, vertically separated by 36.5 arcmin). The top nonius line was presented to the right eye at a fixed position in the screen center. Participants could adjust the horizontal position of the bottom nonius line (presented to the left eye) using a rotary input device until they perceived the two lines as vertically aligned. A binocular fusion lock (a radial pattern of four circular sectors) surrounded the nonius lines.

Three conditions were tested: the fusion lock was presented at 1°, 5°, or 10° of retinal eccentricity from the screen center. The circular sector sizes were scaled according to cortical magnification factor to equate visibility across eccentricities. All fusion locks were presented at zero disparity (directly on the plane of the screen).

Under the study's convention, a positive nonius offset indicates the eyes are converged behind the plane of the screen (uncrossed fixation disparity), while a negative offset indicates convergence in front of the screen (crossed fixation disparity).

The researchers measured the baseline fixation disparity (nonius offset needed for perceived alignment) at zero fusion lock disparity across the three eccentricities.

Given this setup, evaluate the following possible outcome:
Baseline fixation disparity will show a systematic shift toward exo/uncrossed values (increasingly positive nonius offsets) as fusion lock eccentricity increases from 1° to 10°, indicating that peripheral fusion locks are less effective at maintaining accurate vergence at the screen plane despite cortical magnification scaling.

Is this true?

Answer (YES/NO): YES